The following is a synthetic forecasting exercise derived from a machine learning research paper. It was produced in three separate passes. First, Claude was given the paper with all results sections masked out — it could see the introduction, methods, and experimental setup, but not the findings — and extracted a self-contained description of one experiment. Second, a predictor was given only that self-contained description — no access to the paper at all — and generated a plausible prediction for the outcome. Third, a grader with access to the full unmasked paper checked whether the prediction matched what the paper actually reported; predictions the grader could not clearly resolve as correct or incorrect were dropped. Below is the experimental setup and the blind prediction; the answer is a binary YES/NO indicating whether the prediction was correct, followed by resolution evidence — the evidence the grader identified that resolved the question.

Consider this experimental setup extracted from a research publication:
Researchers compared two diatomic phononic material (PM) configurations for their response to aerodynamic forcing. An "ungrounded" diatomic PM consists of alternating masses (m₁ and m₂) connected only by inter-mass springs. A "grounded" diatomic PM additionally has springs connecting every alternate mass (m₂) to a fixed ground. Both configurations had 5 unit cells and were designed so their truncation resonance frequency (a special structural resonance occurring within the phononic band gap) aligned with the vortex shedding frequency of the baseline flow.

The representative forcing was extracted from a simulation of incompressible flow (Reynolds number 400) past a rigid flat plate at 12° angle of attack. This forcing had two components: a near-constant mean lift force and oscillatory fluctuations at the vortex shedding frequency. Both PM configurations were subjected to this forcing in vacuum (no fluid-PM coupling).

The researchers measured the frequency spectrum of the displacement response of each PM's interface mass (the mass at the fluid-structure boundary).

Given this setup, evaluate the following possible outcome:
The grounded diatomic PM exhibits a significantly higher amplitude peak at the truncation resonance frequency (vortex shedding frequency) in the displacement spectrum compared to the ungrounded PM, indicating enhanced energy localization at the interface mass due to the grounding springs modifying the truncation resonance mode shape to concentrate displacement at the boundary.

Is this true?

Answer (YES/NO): YES